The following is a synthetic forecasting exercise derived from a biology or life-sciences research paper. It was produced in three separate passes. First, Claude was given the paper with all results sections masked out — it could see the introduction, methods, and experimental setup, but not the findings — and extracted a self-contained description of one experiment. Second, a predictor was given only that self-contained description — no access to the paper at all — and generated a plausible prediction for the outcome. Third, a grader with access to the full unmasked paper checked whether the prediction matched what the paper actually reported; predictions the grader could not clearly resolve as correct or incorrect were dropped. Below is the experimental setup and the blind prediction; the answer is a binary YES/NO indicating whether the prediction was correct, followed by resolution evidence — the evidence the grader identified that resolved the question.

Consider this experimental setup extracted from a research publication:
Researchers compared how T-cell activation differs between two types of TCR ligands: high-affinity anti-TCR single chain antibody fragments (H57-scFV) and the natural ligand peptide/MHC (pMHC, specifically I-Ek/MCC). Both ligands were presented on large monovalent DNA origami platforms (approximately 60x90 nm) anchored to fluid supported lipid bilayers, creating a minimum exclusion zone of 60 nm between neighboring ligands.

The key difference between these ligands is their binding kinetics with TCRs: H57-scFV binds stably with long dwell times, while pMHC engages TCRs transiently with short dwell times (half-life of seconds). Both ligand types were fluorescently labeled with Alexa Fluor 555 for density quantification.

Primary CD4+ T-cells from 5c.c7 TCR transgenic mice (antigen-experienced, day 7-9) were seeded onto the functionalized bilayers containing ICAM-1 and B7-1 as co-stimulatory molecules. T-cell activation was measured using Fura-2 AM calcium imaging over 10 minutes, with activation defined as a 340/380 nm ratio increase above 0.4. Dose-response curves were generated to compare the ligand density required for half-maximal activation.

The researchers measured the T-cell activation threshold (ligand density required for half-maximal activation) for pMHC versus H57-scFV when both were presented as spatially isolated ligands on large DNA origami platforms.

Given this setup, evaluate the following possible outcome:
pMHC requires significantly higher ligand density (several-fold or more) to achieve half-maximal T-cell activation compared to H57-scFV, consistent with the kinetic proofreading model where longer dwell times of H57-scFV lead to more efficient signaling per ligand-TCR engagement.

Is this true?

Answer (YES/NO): NO